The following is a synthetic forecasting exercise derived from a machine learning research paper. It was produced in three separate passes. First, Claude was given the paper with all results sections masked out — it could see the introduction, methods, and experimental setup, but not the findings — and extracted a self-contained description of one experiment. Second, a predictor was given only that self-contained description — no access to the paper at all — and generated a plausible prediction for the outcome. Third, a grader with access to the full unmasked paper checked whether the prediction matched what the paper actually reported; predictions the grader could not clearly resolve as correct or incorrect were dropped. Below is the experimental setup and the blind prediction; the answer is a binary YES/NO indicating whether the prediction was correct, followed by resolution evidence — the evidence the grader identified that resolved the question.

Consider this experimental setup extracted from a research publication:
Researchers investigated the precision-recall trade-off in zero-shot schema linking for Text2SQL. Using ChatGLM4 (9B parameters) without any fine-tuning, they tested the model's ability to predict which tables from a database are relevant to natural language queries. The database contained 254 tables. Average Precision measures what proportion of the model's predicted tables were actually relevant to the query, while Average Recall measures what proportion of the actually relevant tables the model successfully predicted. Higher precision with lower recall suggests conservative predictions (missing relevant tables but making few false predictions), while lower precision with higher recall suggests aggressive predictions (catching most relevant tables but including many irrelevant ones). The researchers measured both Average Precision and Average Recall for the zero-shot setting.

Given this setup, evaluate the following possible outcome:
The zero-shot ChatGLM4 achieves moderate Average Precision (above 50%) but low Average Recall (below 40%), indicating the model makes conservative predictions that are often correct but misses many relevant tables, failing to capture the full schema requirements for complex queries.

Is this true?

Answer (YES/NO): NO